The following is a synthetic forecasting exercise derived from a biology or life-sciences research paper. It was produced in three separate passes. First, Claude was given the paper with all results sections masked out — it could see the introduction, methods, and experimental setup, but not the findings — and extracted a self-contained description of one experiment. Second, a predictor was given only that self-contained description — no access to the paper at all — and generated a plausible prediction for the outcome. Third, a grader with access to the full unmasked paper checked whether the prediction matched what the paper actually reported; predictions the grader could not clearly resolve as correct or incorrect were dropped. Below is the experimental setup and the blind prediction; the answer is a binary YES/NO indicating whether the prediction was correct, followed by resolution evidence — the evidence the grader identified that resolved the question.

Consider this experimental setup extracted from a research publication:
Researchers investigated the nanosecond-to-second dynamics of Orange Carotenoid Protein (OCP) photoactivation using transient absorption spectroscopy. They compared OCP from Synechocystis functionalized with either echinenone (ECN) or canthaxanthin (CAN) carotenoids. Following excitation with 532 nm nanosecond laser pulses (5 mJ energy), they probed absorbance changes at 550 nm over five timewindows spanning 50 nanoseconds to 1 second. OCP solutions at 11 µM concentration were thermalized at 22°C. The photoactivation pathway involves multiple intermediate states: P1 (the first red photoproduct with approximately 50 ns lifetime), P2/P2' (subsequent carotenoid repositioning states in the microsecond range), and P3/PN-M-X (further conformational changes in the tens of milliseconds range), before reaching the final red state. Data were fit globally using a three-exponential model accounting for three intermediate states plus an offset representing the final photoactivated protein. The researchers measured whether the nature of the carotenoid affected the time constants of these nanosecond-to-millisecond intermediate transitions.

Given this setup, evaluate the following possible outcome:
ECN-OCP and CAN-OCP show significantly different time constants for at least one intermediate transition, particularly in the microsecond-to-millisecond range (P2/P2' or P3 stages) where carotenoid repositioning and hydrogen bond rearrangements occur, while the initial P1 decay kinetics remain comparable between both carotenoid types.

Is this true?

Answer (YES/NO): NO